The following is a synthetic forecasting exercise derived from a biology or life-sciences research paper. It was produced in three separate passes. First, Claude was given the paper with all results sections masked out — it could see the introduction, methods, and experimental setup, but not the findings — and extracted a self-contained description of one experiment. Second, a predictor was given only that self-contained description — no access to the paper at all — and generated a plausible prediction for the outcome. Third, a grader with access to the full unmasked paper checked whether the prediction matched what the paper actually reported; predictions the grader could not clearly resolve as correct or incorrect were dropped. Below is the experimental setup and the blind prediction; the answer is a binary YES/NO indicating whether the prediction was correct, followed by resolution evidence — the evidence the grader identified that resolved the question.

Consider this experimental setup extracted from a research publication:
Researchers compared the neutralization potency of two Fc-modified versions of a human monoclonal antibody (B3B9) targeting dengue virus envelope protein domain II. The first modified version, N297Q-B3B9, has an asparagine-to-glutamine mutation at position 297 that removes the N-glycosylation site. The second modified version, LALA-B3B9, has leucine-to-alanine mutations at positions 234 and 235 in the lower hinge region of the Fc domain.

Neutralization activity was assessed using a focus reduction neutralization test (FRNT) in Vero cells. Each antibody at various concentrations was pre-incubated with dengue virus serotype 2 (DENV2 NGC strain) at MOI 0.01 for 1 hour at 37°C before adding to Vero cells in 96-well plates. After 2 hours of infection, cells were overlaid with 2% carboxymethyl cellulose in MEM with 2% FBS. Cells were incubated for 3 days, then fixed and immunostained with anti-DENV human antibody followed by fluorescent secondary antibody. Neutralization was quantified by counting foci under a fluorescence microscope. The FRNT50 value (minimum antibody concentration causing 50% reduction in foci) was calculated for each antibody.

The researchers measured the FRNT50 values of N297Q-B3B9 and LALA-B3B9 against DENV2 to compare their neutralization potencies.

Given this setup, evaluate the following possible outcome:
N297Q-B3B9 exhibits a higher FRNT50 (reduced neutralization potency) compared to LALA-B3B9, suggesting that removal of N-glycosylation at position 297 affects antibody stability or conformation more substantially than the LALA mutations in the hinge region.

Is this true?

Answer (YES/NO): NO